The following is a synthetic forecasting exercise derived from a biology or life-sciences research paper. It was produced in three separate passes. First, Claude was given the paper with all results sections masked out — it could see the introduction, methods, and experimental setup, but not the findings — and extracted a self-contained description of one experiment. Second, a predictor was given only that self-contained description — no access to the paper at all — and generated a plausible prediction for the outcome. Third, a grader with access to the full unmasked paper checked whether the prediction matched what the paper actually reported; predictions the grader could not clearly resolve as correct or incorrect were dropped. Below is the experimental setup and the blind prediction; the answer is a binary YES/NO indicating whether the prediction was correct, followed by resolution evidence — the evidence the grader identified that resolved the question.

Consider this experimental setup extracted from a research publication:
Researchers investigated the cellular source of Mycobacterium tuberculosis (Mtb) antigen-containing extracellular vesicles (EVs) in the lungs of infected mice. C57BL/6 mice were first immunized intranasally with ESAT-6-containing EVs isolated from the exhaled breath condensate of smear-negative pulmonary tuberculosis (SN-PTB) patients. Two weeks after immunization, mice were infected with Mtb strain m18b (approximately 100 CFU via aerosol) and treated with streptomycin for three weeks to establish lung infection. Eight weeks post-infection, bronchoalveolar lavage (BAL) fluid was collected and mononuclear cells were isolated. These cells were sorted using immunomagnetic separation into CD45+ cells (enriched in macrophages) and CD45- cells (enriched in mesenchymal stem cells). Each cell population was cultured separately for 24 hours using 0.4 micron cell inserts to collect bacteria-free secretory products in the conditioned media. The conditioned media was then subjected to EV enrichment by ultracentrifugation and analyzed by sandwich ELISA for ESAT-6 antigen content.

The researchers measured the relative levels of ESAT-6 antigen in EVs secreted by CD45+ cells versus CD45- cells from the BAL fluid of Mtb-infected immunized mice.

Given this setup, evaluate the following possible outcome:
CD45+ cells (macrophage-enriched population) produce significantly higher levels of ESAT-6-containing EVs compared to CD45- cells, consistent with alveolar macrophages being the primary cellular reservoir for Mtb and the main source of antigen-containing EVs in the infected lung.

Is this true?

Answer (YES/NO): NO